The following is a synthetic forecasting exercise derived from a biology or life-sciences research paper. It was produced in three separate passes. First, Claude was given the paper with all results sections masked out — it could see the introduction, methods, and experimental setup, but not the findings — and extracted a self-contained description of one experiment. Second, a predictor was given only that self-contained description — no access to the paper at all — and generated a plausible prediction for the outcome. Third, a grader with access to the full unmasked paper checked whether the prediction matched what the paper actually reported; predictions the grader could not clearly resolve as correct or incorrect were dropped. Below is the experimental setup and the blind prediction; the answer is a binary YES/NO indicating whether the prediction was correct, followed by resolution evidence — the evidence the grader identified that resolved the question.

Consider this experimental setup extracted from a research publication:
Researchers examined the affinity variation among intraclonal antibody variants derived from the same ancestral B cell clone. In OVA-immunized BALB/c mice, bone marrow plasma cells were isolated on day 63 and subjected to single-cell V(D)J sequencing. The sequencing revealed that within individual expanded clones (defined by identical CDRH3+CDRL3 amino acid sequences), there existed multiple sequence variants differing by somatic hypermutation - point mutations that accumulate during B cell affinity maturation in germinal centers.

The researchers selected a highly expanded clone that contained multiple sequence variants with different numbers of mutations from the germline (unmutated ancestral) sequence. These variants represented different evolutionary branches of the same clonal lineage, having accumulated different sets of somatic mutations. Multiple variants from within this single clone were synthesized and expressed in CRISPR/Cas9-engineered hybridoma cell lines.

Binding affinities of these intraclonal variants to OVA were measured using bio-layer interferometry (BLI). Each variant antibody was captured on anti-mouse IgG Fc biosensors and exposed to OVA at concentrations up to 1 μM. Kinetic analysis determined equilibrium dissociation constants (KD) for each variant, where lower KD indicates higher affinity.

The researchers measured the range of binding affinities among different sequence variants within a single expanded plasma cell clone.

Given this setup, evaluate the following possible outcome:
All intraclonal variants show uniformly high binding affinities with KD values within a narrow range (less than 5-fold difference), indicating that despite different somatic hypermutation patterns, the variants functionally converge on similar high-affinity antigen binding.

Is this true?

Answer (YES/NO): NO